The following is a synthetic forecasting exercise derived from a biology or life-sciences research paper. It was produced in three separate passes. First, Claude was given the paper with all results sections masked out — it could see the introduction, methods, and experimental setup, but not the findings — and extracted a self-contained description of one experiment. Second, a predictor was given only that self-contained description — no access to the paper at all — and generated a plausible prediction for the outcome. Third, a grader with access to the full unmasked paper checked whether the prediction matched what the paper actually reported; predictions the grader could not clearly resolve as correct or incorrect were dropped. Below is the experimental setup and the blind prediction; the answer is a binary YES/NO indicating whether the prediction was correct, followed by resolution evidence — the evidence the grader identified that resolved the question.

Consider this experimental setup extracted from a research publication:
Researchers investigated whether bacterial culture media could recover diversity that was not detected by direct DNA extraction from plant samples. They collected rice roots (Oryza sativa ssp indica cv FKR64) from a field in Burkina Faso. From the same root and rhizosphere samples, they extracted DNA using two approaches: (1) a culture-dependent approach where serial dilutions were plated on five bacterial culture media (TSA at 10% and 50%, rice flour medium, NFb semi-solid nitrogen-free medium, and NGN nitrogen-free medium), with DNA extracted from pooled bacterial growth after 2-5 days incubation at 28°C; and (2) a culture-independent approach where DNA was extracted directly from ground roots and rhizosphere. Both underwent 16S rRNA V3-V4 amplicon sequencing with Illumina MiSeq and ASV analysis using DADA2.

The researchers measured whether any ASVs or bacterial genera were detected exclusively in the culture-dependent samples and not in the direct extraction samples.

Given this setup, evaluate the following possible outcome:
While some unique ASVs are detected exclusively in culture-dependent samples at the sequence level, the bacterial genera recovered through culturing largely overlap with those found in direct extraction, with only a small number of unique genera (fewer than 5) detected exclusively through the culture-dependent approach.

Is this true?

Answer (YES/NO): NO